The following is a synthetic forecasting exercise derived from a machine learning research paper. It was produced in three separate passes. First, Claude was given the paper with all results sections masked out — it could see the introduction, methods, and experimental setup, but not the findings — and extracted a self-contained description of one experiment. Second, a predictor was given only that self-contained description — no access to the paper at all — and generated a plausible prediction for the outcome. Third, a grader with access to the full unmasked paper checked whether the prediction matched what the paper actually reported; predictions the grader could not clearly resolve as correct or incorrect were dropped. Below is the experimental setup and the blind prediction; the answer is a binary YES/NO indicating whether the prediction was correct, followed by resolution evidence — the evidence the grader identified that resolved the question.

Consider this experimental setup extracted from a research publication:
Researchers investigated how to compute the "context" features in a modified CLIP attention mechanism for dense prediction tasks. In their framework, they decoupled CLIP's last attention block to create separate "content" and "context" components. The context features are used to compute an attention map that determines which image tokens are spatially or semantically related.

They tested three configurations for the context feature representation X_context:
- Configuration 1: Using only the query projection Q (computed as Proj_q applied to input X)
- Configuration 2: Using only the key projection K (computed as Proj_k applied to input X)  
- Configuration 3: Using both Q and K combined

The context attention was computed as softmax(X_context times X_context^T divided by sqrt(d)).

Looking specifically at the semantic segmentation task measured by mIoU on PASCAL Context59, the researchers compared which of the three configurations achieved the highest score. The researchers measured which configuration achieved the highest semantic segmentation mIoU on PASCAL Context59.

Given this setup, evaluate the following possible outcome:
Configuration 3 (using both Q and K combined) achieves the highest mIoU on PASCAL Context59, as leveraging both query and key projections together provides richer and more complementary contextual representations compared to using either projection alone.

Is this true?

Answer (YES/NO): NO